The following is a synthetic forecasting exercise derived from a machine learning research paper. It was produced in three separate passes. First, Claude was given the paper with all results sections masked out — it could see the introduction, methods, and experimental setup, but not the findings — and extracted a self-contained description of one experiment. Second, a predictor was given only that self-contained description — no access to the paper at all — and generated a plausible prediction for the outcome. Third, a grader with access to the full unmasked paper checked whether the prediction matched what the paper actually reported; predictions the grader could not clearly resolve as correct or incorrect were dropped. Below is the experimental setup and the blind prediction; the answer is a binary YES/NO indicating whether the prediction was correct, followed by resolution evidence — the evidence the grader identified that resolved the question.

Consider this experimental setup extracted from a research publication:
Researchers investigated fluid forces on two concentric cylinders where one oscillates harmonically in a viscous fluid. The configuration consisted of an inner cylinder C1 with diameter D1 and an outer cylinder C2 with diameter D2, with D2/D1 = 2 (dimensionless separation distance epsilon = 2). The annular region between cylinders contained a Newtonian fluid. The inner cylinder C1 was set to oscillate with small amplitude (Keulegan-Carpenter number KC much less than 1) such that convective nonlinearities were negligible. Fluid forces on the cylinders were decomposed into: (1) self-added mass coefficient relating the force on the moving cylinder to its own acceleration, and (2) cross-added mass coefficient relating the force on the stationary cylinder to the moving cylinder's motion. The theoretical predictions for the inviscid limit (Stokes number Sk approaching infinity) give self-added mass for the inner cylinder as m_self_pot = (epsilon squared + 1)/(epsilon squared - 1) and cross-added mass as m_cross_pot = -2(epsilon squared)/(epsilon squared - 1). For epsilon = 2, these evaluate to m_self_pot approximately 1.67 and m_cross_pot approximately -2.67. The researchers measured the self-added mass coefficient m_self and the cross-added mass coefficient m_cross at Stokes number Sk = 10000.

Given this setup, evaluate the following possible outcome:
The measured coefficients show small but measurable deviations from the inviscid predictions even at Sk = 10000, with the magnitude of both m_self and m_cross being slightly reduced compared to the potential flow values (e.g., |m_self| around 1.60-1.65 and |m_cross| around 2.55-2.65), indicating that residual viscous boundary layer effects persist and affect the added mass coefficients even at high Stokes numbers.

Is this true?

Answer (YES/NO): NO